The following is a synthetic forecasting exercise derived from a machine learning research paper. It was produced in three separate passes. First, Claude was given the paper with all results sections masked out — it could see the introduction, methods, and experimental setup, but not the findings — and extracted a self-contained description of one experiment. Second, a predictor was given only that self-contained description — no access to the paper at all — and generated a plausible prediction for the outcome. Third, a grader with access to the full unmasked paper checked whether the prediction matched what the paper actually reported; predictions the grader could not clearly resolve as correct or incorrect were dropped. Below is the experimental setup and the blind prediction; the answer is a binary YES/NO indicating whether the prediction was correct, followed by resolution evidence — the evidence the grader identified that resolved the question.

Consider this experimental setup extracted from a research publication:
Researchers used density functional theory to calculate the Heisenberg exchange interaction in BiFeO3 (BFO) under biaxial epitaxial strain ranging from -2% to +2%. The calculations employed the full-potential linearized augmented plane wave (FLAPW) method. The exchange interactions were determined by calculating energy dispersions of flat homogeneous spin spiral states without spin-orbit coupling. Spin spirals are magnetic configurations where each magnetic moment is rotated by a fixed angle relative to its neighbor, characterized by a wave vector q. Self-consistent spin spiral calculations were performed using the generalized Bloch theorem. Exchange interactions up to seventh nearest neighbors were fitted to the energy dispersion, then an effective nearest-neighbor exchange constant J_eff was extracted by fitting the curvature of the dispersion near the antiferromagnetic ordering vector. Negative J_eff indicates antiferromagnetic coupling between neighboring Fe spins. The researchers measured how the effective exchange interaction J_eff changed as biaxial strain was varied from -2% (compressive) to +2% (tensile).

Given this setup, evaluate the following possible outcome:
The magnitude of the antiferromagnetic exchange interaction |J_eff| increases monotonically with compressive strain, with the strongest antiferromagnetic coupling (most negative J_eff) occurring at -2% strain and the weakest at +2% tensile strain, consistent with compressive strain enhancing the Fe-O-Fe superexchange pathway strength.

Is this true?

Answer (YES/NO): YES